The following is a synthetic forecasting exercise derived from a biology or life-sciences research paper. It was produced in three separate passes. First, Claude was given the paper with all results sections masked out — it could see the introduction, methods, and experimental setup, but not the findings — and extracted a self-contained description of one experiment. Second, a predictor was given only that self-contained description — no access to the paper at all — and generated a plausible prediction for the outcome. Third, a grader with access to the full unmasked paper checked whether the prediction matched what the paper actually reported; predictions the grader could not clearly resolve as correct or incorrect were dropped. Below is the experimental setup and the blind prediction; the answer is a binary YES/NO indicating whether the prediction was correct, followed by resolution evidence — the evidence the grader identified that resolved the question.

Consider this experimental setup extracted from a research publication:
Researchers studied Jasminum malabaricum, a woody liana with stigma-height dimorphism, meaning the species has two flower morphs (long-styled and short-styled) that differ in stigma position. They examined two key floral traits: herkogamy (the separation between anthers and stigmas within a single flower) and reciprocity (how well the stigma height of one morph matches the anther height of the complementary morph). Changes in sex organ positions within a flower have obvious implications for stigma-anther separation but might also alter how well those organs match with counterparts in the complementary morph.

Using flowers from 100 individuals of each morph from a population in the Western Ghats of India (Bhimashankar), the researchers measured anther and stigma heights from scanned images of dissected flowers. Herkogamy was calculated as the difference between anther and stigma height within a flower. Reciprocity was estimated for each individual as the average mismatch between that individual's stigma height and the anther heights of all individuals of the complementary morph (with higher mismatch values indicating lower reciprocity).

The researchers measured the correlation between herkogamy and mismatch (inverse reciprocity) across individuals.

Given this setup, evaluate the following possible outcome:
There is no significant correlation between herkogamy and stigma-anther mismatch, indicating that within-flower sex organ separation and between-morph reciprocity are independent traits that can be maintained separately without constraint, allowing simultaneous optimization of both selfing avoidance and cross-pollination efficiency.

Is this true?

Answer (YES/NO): NO